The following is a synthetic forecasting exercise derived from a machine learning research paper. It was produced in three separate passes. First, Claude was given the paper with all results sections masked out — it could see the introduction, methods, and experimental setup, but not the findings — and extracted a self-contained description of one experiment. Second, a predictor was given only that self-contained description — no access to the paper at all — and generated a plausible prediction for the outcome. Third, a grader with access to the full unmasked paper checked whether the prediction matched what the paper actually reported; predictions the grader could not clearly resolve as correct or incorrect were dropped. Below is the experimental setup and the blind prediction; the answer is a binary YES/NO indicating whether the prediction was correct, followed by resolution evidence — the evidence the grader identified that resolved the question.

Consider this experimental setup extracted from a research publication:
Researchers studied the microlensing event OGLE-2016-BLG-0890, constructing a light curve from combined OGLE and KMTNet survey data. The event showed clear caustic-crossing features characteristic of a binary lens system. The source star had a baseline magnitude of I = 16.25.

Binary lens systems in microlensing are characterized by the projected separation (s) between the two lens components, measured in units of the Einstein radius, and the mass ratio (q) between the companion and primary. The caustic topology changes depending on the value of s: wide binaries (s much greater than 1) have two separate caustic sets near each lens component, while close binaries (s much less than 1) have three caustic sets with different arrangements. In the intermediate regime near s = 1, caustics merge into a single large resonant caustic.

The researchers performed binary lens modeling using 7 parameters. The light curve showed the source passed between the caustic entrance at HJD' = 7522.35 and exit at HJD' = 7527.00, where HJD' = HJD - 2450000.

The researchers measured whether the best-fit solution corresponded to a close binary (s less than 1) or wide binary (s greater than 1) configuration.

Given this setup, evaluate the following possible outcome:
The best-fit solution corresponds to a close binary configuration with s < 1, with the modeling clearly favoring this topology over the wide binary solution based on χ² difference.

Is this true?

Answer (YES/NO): NO